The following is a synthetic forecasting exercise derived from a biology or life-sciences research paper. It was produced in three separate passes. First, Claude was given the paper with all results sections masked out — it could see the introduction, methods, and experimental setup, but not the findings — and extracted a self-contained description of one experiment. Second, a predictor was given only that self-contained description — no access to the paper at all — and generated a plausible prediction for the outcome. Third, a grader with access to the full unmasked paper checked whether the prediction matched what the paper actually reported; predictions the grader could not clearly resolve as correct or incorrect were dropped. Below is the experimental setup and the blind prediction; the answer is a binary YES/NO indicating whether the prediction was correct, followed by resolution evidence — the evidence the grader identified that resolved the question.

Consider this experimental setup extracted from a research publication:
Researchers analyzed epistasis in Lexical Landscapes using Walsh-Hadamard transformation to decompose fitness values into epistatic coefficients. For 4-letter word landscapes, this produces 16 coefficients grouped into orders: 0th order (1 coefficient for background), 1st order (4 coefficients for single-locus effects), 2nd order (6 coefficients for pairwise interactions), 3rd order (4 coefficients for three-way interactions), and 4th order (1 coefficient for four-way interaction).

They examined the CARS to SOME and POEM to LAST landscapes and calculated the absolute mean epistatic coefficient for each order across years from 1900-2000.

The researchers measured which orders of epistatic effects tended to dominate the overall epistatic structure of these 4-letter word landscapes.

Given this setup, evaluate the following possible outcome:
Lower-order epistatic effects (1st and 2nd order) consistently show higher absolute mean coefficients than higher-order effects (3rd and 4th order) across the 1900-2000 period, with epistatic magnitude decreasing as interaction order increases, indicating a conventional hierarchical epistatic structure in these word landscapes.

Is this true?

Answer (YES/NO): NO